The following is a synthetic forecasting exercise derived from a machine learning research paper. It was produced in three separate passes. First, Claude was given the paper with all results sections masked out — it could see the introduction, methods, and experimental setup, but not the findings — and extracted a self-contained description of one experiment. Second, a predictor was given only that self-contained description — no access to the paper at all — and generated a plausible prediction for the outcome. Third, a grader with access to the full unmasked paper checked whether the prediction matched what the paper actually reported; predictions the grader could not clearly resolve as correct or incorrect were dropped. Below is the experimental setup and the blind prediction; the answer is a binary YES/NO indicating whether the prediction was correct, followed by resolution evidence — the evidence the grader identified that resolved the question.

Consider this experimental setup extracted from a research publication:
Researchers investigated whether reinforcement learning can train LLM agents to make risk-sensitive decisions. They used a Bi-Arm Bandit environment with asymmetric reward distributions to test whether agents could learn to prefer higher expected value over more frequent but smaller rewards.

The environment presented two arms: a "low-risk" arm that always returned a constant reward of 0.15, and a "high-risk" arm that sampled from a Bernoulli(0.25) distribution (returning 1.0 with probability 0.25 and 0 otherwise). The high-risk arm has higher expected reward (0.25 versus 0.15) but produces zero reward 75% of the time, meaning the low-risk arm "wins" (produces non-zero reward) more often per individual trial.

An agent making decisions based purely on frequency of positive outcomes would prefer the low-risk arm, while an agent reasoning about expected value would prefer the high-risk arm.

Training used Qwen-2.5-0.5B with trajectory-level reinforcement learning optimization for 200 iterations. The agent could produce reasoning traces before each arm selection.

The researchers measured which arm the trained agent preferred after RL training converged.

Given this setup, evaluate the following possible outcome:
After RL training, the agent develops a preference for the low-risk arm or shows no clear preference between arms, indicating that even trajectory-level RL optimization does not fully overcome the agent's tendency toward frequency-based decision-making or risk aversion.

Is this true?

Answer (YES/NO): NO